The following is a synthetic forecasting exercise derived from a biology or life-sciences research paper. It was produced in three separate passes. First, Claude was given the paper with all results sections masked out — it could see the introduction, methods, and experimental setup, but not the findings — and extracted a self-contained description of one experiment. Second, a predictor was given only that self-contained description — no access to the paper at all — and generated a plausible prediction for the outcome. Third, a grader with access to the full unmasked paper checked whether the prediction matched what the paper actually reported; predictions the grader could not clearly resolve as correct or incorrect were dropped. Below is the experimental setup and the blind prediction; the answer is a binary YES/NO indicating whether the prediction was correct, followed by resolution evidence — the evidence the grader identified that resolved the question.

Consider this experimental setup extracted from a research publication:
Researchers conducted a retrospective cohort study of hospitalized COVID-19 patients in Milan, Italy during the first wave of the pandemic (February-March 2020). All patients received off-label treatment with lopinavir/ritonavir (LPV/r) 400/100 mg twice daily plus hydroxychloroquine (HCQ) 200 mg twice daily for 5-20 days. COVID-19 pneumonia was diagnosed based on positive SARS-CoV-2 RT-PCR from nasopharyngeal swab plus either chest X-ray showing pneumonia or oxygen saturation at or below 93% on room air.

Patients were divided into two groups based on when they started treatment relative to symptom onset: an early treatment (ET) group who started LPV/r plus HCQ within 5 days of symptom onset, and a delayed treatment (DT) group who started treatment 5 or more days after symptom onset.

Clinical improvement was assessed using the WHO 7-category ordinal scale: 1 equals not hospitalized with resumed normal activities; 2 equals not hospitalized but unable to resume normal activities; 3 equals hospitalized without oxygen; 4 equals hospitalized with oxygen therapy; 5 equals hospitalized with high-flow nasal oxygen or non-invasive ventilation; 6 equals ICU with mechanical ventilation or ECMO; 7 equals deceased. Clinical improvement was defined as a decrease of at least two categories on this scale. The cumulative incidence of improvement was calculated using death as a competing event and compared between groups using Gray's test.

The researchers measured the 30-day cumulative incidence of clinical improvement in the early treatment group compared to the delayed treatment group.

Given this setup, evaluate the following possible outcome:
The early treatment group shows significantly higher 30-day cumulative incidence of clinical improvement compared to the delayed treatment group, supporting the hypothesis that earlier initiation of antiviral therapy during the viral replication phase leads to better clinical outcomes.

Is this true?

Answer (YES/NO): NO